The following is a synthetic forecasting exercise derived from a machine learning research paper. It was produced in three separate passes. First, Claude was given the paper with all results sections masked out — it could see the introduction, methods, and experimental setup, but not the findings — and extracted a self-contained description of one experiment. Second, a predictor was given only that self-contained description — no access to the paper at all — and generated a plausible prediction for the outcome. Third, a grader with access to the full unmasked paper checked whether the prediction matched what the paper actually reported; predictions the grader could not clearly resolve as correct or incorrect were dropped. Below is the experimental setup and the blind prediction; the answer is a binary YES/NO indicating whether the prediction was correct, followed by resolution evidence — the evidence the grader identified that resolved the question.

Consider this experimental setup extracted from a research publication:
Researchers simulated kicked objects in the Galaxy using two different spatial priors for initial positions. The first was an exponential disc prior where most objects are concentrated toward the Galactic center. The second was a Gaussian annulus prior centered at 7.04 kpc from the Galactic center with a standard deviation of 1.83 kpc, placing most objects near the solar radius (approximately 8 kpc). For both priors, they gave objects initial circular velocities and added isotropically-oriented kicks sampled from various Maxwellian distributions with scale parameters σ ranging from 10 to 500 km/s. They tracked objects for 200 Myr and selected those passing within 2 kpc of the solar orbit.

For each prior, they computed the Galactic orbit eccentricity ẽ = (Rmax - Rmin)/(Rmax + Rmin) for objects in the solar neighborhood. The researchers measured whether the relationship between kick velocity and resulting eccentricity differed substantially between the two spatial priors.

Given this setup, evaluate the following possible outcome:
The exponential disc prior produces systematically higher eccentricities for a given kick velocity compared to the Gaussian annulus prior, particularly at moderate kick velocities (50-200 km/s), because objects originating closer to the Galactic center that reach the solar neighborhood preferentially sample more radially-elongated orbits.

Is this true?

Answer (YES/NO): NO